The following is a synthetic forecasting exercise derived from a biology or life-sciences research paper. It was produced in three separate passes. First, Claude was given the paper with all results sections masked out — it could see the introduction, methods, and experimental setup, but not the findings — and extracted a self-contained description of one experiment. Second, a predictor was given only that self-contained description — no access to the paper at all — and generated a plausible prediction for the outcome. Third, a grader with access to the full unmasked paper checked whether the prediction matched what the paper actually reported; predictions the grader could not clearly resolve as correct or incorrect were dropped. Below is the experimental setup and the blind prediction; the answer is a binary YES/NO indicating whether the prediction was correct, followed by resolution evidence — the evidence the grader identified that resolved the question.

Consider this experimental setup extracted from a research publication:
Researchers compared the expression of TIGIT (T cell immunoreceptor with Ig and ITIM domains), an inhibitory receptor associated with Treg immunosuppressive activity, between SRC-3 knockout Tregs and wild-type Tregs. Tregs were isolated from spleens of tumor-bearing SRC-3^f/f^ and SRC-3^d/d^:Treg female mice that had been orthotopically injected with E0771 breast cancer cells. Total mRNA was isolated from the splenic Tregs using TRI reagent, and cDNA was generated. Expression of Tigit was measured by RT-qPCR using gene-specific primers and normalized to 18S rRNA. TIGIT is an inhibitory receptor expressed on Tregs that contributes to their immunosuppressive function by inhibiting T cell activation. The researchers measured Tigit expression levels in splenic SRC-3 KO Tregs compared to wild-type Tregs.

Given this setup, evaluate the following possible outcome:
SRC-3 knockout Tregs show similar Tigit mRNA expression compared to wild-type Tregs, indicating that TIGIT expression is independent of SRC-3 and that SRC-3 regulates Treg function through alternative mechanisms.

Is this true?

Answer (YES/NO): NO